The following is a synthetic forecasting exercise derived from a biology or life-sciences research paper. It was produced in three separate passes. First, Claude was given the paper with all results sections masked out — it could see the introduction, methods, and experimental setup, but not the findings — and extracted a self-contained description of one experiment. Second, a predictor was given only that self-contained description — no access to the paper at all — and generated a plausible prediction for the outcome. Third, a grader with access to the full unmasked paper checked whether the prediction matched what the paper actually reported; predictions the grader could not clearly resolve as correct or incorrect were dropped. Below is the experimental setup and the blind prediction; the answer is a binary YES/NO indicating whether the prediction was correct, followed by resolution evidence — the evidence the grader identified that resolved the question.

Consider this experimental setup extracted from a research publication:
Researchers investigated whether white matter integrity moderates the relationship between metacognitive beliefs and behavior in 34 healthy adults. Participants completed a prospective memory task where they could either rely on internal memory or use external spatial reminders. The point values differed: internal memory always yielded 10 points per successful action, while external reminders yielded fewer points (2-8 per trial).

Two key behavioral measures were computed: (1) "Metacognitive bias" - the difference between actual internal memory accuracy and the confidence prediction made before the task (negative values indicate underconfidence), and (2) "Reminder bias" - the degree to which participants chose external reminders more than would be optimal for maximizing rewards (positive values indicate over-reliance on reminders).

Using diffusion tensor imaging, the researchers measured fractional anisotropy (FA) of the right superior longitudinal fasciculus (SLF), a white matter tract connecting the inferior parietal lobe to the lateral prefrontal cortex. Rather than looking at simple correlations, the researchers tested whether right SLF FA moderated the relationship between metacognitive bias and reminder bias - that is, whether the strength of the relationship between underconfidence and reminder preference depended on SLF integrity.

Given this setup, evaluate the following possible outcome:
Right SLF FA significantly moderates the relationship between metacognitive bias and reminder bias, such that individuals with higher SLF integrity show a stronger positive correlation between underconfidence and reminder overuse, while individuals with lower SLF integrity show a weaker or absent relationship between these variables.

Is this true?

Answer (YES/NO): NO